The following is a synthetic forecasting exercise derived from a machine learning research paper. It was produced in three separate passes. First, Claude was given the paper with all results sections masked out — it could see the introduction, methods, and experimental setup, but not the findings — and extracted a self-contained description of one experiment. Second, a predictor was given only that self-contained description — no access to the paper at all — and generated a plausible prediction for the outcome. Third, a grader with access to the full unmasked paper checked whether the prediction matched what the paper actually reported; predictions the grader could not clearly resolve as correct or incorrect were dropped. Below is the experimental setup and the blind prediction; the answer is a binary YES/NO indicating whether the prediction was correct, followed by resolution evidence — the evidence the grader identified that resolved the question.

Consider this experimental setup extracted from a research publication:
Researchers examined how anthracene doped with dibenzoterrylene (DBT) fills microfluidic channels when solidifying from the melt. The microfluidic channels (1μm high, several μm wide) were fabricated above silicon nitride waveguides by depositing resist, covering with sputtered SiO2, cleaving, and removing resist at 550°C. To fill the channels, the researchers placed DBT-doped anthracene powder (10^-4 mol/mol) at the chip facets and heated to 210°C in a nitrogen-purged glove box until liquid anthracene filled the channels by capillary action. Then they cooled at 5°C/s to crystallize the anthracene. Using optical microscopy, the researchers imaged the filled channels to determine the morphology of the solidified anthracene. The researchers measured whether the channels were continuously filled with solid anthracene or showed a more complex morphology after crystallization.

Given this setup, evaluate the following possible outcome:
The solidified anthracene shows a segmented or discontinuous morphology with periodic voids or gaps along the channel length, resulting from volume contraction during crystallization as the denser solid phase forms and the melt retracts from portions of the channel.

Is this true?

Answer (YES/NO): YES